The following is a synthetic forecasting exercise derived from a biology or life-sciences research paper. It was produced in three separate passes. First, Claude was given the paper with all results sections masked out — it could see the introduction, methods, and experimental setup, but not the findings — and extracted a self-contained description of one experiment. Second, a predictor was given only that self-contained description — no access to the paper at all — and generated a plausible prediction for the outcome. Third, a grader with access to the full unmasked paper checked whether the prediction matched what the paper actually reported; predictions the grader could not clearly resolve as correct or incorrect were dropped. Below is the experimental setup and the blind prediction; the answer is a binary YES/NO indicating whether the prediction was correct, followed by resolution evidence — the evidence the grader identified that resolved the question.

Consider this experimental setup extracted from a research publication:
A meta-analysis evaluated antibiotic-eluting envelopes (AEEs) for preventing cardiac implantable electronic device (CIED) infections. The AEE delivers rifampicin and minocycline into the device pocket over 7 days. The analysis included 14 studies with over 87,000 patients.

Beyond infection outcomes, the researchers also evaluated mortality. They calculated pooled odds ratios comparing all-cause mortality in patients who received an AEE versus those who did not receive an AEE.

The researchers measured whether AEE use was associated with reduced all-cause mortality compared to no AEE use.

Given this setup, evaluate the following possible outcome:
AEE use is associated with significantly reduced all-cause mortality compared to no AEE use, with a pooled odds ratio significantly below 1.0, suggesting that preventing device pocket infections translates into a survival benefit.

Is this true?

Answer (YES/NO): NO